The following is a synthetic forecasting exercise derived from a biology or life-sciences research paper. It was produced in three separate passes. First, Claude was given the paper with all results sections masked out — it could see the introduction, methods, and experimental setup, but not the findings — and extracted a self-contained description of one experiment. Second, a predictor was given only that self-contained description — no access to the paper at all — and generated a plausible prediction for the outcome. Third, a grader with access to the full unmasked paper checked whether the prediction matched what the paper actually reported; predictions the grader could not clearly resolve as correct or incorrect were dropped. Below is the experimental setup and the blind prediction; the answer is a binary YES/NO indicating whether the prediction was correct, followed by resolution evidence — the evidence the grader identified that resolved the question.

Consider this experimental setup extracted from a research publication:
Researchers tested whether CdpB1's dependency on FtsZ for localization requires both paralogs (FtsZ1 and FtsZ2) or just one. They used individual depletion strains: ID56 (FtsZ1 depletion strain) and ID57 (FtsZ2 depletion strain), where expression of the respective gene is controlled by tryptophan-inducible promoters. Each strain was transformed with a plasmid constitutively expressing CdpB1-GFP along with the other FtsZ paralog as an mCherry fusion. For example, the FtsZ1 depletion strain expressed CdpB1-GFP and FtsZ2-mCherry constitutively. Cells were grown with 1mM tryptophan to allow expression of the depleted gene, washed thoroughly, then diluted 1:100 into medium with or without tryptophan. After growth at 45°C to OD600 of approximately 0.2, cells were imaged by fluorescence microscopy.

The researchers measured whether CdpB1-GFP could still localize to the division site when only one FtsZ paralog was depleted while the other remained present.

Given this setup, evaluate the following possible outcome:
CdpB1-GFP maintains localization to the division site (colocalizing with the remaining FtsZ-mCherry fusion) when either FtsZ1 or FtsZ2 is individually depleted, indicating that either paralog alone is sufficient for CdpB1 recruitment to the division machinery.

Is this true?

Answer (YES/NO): YES